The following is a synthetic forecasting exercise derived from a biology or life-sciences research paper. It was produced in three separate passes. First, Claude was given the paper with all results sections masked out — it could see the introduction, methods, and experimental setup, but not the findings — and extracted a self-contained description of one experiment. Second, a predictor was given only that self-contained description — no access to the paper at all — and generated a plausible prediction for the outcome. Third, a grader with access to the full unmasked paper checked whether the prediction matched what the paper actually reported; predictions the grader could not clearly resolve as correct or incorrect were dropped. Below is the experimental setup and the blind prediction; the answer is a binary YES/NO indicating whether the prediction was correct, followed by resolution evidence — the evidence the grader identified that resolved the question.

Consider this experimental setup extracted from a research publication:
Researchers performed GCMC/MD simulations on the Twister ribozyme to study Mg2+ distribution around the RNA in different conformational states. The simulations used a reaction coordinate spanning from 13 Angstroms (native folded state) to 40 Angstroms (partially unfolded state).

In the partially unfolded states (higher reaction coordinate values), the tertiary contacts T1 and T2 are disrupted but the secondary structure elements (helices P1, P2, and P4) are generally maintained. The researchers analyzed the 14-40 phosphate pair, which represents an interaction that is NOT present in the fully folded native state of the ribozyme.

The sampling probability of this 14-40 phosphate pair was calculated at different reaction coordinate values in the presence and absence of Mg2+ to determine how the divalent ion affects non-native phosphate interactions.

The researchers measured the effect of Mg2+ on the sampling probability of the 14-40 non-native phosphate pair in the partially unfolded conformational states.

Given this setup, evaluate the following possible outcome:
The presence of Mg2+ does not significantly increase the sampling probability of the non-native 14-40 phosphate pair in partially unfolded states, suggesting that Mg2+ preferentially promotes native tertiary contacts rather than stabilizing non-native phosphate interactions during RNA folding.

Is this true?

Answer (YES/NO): YES